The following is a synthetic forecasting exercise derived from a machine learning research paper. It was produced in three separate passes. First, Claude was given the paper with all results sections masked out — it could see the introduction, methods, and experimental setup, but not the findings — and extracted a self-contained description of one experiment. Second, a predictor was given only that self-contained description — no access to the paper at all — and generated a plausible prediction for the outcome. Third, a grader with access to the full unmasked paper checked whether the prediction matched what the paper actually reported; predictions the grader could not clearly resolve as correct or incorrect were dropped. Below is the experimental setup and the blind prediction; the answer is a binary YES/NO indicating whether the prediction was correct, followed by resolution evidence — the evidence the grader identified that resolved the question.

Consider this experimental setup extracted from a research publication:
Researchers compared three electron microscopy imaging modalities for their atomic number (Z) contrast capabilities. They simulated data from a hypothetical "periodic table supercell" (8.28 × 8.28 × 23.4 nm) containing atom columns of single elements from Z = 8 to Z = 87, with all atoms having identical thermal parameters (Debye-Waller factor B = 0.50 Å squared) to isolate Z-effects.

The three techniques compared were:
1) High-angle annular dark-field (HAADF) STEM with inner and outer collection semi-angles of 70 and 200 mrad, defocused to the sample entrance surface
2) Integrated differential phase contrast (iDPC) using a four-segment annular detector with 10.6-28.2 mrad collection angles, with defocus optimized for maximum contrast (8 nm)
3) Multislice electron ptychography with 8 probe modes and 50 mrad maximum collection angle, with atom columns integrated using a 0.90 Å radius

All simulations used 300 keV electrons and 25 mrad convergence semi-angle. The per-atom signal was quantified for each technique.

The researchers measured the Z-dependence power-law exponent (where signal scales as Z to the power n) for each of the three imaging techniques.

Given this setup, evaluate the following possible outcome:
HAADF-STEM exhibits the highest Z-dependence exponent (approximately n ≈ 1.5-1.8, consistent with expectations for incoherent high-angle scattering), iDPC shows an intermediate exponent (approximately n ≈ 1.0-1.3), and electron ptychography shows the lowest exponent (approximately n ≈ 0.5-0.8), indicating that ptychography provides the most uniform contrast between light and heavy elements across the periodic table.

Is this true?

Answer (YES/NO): NO